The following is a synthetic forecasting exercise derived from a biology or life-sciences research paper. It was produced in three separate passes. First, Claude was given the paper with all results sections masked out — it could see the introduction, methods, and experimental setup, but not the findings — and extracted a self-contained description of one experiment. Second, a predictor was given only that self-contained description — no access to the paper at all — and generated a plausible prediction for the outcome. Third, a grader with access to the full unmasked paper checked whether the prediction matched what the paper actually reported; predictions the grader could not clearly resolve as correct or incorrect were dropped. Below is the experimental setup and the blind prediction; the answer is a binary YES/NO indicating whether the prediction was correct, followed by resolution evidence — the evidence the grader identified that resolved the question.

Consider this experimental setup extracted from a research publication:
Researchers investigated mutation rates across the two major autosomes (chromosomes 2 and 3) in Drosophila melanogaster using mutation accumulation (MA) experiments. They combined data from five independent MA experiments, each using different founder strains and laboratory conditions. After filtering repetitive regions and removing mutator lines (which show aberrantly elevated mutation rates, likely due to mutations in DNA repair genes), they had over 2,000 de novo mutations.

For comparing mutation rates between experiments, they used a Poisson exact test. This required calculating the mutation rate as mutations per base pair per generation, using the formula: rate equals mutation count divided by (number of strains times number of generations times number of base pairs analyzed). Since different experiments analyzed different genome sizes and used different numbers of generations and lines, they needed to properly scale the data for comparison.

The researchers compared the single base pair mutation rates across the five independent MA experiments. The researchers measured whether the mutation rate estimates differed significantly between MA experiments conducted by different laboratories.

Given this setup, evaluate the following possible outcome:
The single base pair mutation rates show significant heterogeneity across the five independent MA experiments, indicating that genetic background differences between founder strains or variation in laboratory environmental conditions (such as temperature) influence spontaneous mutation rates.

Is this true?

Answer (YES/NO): NO